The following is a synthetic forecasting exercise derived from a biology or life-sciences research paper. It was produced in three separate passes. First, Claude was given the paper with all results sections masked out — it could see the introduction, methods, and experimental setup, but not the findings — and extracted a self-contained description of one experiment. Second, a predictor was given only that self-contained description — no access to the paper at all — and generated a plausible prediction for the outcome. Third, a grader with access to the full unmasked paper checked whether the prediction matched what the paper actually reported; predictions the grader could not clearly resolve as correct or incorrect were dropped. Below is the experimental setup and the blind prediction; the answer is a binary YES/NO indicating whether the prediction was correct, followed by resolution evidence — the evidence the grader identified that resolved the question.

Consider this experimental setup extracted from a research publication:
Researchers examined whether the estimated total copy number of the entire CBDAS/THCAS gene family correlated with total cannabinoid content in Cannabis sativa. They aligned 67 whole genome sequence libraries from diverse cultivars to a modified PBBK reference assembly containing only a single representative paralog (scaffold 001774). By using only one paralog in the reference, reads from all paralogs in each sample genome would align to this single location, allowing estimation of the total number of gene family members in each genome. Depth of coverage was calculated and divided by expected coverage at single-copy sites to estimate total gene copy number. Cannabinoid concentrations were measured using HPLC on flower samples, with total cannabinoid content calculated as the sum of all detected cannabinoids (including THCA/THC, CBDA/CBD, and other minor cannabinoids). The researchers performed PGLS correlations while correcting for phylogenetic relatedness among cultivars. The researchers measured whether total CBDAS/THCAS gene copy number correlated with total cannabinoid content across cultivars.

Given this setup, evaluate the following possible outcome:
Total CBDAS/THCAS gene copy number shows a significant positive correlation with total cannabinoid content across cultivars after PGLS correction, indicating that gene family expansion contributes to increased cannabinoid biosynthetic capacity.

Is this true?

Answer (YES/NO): NO